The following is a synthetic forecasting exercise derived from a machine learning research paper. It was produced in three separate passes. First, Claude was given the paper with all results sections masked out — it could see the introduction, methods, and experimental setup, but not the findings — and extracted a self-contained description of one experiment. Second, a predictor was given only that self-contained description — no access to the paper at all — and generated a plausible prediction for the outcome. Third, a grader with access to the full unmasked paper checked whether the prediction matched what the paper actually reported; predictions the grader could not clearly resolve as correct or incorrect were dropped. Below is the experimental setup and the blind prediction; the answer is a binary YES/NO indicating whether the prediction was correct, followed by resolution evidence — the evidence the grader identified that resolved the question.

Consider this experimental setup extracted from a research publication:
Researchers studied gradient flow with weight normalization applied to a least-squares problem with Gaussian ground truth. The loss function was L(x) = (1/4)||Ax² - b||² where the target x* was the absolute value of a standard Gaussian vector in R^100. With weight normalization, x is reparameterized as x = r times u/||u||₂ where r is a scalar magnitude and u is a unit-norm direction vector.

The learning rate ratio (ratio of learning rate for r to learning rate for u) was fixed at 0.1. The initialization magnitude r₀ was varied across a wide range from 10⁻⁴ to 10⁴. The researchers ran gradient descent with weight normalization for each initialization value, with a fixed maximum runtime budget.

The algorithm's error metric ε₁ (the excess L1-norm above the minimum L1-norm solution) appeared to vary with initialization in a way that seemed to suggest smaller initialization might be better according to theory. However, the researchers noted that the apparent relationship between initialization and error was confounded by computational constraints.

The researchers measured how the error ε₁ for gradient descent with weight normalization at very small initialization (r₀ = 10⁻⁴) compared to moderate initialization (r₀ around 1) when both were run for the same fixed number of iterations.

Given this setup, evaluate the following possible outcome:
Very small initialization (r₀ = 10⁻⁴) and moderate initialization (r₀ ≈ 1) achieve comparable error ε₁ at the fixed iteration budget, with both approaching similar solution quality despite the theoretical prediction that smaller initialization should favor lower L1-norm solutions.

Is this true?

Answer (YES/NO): NO